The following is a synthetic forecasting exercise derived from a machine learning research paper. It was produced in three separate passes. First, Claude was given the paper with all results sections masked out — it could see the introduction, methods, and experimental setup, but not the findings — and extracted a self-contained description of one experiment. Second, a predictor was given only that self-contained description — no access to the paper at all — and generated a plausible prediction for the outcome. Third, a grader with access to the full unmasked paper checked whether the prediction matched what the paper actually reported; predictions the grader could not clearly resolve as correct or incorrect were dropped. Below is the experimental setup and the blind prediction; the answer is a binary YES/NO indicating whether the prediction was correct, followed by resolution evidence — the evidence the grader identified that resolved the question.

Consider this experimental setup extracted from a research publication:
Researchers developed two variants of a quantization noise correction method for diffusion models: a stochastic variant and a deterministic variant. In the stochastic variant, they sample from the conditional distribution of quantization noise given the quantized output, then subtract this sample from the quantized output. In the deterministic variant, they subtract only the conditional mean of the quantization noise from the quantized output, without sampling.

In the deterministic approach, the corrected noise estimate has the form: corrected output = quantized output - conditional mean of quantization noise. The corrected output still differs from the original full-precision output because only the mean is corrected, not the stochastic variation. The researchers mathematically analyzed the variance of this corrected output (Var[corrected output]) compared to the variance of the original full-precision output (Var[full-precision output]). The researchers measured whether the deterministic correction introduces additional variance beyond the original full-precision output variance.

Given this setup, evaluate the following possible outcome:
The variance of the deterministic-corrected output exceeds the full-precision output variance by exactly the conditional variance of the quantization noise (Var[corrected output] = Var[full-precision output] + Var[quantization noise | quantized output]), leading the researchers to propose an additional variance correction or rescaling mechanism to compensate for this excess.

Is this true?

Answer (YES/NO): NO